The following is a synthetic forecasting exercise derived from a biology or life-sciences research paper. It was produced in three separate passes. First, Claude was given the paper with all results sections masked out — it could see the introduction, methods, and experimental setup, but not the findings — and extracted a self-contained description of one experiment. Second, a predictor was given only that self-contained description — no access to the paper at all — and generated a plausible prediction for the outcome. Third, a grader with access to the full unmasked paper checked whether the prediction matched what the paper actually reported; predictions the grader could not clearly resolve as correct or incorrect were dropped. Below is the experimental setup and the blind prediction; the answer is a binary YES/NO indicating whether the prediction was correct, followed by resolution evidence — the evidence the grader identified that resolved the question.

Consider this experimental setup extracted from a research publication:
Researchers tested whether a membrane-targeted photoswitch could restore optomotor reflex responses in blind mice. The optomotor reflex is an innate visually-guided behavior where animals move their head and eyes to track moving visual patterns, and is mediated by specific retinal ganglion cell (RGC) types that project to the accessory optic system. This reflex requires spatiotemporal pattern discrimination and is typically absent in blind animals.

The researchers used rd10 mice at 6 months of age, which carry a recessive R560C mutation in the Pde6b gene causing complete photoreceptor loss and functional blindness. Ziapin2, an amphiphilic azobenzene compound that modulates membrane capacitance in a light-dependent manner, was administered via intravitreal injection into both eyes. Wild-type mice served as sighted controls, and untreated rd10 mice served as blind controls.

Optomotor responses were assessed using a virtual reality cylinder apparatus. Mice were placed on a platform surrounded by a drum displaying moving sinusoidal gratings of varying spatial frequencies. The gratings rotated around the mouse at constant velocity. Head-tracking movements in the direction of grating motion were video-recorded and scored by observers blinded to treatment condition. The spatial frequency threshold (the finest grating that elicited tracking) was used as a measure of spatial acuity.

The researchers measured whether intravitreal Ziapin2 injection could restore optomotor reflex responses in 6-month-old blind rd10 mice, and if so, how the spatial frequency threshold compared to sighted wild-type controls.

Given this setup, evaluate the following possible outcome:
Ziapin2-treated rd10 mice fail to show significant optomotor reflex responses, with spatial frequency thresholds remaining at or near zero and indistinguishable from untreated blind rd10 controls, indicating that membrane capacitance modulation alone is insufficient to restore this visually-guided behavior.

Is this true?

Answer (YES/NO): NO